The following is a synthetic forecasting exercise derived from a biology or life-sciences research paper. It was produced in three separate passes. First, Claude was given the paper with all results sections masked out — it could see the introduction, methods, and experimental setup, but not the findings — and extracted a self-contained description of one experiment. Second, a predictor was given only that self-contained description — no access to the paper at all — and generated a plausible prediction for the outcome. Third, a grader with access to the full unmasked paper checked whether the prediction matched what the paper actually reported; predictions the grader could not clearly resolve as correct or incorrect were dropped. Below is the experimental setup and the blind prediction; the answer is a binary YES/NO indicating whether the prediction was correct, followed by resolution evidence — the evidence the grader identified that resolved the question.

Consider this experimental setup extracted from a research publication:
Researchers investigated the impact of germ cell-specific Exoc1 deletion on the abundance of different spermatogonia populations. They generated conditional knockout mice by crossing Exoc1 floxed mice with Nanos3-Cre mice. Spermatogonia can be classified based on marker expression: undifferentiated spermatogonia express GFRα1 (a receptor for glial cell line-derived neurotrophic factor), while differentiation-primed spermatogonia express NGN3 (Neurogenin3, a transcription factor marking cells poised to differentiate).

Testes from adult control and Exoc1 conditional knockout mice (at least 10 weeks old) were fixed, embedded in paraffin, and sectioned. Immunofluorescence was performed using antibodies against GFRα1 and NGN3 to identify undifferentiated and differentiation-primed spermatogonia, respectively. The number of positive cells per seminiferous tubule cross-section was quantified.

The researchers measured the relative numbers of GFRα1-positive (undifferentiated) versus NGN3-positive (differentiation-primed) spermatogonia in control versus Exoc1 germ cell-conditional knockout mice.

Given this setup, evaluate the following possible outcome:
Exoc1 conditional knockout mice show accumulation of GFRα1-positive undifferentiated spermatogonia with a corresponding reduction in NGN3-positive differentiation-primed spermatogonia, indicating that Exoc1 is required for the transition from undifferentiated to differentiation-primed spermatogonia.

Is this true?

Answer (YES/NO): YES